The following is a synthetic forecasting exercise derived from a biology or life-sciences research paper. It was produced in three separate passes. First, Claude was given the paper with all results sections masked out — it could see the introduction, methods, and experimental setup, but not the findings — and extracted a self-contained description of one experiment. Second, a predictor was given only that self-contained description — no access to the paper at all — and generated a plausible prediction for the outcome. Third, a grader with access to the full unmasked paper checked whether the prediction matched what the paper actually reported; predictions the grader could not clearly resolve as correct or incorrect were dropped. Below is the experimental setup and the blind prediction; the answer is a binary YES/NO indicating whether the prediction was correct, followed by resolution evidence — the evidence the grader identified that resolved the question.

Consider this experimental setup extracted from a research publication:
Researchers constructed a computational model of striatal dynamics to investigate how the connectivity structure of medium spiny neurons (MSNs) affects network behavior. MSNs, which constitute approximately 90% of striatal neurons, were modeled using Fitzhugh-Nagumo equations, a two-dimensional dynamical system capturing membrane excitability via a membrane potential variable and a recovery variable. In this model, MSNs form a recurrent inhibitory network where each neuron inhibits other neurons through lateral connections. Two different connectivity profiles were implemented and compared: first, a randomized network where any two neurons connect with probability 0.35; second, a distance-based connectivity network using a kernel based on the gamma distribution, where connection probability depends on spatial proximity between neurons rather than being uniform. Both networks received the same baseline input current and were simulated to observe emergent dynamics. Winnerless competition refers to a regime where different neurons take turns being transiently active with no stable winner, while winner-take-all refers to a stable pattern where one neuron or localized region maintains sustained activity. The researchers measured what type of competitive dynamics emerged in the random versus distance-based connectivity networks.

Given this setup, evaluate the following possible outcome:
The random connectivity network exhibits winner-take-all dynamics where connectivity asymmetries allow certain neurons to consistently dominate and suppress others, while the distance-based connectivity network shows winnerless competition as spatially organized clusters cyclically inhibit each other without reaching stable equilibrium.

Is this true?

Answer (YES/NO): NO